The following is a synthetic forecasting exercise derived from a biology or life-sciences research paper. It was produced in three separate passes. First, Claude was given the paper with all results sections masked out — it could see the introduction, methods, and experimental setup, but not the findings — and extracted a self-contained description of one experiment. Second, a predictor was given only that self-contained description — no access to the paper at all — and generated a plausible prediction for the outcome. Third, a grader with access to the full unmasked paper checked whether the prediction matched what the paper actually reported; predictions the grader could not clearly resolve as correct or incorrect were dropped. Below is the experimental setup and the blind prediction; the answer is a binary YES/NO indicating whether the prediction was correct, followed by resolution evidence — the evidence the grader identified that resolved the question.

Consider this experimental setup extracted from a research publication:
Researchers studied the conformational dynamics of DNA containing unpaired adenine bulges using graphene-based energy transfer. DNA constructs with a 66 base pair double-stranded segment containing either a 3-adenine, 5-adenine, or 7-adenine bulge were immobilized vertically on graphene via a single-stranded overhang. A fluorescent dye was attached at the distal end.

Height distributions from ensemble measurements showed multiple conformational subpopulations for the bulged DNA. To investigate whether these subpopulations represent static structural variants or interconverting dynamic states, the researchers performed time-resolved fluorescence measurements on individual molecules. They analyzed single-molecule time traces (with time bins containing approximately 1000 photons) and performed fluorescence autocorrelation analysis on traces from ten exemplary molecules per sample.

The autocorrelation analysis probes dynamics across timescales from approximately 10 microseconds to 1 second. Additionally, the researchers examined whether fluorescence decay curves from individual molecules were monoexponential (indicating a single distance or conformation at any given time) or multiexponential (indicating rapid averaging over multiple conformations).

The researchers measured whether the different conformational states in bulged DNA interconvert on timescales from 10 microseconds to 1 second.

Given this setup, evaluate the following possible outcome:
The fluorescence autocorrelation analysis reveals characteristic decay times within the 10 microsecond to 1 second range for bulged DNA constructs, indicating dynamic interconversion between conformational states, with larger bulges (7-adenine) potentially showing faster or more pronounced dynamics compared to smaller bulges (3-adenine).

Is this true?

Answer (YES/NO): NO